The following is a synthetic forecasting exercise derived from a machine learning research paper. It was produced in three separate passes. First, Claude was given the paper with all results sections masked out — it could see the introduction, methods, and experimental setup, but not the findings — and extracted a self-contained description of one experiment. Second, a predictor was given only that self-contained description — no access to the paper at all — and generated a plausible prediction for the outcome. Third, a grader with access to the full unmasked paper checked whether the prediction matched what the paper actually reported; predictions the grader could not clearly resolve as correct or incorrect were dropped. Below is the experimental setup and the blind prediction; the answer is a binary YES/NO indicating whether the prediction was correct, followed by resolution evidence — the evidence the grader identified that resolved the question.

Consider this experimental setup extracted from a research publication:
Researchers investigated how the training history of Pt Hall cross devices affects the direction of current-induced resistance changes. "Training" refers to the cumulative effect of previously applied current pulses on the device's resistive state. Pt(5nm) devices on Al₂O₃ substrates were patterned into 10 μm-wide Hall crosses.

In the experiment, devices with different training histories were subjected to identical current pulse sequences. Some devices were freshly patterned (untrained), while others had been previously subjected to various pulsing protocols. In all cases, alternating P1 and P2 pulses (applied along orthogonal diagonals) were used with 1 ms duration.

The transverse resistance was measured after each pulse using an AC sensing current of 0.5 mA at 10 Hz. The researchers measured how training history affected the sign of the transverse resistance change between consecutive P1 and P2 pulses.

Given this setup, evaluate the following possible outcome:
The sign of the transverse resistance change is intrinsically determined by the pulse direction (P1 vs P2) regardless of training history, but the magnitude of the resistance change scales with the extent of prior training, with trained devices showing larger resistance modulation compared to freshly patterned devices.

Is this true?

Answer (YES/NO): NO